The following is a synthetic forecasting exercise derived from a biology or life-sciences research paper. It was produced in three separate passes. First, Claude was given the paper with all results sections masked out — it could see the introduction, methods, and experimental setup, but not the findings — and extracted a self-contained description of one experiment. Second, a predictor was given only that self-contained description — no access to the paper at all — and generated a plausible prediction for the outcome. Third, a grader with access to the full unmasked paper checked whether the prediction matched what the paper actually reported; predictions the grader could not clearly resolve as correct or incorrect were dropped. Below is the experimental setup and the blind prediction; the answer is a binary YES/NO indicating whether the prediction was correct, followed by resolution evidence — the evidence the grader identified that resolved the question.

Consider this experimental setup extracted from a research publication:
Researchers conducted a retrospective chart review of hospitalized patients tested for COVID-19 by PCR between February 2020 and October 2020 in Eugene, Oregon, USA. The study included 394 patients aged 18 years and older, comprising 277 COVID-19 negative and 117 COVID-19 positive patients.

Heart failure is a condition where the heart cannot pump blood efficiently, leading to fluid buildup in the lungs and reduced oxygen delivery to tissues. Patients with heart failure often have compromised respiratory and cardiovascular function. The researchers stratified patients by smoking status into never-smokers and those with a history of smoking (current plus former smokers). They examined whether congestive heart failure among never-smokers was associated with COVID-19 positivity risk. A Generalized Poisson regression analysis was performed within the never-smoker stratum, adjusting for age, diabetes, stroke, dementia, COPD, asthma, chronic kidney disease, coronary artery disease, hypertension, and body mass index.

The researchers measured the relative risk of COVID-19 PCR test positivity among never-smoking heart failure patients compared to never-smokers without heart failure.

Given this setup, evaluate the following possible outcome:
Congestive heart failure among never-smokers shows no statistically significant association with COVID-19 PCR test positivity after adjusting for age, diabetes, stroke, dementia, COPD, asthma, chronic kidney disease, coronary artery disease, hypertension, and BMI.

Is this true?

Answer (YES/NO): NO